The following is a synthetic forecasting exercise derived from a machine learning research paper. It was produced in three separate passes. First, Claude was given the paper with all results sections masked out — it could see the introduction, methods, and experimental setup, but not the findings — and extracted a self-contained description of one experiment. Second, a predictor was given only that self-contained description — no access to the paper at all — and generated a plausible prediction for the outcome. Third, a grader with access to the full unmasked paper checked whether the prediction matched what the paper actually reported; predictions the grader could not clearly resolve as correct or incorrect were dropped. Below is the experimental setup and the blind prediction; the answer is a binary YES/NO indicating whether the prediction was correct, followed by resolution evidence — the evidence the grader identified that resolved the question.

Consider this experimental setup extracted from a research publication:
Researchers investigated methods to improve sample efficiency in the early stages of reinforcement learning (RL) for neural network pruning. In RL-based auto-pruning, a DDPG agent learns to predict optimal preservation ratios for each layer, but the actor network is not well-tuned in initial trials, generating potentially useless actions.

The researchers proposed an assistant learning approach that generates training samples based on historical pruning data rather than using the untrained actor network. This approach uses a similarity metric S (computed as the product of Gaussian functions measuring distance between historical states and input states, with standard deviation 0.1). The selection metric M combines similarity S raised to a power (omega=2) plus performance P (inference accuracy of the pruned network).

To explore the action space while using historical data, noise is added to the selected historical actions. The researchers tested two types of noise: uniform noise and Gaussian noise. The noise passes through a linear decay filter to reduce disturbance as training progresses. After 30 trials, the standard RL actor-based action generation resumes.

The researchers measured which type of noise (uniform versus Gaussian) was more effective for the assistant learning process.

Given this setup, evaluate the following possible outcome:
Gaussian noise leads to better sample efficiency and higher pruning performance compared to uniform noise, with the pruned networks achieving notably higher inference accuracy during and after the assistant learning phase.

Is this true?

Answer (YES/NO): NO